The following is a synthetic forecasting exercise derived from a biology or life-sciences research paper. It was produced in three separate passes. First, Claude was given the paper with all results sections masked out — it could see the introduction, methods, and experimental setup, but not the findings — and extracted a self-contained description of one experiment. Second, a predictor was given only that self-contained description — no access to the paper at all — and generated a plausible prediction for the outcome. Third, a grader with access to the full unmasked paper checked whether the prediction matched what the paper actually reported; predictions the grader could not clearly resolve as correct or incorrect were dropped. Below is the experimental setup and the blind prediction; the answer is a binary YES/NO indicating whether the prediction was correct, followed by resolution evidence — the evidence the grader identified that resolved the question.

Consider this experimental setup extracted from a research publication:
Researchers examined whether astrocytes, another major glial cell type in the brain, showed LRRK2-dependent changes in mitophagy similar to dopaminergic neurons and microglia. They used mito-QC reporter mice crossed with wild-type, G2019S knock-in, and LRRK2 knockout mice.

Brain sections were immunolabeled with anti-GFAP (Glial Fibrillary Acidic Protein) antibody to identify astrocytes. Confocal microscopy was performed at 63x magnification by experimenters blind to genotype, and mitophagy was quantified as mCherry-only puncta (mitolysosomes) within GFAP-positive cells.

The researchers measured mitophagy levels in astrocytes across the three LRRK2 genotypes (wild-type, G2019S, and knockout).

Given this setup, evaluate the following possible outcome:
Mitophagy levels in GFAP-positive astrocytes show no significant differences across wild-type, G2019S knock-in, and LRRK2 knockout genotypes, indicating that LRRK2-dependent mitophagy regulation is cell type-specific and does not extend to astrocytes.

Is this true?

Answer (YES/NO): YES